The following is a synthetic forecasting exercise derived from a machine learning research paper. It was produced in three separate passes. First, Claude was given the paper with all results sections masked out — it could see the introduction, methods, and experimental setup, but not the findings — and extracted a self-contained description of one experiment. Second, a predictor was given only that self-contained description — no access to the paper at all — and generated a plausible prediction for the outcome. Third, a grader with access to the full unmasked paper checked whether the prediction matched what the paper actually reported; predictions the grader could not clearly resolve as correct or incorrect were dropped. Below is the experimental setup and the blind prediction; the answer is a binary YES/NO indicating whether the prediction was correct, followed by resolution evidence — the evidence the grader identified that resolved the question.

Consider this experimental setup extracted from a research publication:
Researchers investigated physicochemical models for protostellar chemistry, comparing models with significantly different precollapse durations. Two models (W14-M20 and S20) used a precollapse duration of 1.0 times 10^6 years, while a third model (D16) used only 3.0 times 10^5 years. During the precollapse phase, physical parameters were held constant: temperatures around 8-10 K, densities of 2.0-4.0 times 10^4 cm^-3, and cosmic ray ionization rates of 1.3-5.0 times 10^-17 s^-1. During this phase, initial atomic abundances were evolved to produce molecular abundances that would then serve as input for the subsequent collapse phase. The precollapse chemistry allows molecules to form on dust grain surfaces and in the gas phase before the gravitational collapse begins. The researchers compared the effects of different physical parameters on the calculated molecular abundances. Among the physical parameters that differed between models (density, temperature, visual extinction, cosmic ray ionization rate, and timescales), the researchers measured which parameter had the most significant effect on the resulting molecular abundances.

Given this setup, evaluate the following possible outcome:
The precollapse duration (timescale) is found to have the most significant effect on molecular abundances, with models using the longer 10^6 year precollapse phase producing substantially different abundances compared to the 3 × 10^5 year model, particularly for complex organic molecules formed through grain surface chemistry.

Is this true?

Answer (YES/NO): YES